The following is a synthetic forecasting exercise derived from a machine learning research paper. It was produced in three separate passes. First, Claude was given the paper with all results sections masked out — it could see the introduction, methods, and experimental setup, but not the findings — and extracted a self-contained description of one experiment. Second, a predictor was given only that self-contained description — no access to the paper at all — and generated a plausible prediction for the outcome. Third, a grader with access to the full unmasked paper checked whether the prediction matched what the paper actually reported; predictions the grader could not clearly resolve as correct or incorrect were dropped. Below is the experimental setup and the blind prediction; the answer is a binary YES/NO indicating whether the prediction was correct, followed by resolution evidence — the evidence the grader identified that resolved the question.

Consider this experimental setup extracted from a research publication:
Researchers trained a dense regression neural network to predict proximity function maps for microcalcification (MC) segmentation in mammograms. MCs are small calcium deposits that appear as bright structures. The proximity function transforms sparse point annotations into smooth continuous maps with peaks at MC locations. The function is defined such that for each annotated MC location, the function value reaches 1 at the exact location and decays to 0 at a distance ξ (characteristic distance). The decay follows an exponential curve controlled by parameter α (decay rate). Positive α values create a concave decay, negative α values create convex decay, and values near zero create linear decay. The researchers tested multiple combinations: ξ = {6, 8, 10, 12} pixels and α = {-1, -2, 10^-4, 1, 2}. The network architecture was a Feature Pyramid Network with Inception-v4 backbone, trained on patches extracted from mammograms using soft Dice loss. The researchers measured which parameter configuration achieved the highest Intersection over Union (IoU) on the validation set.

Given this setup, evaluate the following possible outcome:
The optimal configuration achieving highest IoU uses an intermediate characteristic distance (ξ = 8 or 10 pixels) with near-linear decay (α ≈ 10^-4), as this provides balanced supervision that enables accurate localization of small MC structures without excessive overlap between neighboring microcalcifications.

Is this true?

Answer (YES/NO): NO